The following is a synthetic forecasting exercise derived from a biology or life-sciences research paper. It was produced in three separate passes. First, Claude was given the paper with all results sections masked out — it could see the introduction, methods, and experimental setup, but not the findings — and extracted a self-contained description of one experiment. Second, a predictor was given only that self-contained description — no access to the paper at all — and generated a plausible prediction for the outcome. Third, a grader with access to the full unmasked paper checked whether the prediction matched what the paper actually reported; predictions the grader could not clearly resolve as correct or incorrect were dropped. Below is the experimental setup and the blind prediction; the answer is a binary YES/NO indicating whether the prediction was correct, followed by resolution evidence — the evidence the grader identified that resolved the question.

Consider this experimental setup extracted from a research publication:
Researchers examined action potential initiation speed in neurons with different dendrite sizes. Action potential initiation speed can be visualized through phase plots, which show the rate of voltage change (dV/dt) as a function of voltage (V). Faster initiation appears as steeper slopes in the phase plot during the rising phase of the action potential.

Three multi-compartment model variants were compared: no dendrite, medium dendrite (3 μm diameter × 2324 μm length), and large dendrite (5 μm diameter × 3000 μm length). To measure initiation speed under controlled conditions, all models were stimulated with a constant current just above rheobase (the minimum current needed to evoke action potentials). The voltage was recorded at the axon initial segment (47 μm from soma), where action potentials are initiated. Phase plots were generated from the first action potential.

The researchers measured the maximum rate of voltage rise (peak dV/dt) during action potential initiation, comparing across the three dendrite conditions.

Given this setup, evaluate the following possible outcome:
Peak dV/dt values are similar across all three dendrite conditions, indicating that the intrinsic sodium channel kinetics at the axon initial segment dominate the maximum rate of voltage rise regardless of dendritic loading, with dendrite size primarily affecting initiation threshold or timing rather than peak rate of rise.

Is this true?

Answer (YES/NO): NO